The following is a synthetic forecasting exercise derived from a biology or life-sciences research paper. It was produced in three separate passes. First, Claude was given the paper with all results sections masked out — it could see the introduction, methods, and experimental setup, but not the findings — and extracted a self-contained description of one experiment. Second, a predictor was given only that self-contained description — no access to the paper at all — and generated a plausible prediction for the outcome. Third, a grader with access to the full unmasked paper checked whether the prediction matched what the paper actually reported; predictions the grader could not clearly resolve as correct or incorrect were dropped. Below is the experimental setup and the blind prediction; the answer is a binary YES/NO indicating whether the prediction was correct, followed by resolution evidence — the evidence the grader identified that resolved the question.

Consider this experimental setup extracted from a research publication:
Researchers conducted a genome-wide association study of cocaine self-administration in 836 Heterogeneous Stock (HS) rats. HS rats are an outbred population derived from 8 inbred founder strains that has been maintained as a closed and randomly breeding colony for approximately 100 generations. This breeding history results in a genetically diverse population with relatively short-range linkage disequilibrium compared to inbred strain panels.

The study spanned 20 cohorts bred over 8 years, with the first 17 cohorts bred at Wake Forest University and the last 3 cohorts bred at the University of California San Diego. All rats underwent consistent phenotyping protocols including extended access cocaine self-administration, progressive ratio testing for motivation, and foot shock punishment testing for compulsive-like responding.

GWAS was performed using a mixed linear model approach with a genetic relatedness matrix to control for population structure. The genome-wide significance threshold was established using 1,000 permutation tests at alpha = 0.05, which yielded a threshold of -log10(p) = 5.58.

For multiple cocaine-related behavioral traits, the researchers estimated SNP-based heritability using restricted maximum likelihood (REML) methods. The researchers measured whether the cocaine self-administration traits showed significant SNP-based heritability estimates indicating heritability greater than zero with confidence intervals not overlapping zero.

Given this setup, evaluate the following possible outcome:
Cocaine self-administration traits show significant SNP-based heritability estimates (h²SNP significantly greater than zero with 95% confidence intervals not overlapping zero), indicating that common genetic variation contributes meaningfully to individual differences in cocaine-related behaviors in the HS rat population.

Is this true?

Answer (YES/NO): YES